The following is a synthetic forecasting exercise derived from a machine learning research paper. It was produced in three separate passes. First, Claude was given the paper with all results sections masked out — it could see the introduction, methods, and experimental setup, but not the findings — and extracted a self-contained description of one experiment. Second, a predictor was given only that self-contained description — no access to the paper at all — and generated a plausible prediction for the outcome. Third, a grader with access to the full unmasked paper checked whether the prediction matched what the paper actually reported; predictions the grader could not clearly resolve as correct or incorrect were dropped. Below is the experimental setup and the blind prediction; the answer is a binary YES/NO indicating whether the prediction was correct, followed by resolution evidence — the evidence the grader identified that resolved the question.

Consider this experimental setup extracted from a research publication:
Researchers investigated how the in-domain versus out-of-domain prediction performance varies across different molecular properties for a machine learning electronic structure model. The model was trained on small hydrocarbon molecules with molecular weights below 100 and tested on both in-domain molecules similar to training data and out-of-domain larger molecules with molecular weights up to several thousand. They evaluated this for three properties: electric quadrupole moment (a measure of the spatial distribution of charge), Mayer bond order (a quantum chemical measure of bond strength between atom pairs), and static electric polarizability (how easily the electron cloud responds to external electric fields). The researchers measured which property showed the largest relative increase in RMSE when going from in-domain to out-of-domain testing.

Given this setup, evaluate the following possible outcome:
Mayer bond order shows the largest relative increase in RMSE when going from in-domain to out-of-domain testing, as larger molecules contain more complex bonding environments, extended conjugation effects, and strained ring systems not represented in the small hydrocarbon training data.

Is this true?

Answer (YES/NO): NO